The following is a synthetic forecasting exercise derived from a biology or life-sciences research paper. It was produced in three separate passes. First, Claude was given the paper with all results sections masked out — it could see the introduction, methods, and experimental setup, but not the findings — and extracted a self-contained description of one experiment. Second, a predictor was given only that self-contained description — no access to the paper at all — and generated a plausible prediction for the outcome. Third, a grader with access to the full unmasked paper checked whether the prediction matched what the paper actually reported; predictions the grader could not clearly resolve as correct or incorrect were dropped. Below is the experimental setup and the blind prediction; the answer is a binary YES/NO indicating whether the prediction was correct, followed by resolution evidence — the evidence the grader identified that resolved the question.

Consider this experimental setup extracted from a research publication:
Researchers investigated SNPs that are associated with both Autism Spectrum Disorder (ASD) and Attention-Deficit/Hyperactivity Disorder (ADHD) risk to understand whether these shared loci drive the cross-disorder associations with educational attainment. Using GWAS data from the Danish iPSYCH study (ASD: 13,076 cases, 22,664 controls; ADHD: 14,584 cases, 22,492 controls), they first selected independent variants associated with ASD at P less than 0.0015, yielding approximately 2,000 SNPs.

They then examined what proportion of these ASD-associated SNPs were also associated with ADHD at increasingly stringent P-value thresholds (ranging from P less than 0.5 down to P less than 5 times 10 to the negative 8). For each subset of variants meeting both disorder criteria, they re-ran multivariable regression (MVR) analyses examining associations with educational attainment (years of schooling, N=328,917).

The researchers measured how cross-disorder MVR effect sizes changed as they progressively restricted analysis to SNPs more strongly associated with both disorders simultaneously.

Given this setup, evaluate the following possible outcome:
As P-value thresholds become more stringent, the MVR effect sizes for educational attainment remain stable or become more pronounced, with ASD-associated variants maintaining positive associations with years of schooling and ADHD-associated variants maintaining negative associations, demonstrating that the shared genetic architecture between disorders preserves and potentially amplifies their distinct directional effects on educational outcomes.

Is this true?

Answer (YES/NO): YES